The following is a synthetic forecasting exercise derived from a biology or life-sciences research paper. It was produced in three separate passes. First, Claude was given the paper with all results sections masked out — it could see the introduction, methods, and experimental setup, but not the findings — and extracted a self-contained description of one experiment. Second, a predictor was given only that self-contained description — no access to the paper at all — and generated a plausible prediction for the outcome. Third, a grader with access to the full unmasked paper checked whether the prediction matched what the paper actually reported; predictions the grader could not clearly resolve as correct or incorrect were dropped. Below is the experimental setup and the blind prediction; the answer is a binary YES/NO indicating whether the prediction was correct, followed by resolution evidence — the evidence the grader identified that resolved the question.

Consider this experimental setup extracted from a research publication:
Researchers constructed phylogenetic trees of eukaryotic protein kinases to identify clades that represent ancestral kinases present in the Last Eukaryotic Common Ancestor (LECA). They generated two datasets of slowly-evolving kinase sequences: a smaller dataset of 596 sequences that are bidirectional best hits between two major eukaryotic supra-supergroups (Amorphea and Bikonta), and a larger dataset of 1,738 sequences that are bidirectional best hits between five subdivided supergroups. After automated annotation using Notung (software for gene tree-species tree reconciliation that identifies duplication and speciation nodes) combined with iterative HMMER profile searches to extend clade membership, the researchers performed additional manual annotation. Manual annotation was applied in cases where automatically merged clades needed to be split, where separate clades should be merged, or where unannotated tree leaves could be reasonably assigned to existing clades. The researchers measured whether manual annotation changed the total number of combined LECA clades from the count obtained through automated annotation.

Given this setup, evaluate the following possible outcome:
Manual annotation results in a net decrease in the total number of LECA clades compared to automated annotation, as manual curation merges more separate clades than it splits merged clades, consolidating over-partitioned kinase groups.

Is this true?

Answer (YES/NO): NO